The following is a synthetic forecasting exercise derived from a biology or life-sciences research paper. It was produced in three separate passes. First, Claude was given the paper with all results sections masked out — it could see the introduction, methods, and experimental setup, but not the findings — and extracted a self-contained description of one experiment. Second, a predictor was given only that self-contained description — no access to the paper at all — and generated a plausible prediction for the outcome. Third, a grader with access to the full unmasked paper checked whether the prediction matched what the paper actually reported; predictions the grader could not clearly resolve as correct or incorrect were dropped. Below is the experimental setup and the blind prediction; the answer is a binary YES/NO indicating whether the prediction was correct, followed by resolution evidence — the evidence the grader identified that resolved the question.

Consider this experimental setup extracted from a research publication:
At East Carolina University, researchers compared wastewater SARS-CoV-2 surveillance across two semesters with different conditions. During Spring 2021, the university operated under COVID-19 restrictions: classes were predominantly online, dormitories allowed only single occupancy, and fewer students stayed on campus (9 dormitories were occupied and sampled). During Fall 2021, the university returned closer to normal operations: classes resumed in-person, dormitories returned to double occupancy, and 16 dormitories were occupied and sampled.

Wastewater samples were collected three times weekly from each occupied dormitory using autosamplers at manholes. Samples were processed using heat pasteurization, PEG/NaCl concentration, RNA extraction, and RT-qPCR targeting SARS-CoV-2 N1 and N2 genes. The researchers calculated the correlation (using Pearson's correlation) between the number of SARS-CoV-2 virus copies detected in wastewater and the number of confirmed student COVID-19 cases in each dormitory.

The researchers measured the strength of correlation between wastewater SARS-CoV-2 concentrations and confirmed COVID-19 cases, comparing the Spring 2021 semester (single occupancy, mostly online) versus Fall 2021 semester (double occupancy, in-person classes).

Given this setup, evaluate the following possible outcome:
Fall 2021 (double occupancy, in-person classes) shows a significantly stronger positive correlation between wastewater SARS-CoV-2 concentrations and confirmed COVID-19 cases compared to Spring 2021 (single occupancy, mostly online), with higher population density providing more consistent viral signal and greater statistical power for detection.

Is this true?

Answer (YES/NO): NO